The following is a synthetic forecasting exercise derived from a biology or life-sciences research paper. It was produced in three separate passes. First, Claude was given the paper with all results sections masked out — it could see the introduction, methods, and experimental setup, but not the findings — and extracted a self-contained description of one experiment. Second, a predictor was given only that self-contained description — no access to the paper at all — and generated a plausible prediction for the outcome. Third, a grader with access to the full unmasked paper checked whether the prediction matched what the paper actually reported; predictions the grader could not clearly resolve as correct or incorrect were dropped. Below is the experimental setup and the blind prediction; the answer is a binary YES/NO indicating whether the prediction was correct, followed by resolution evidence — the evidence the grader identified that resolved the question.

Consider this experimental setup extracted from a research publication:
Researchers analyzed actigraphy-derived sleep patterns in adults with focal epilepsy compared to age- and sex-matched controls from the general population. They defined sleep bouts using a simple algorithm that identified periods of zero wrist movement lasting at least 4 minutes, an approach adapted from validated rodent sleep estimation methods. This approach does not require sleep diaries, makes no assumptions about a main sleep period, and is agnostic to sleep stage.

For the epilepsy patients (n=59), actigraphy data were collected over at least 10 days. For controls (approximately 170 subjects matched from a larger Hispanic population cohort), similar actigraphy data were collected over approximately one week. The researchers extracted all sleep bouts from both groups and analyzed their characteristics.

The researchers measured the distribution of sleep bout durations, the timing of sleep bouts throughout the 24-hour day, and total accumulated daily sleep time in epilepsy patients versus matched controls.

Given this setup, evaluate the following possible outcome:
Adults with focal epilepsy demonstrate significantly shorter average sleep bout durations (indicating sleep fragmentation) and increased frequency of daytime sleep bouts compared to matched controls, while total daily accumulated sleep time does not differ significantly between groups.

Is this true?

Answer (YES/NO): NO